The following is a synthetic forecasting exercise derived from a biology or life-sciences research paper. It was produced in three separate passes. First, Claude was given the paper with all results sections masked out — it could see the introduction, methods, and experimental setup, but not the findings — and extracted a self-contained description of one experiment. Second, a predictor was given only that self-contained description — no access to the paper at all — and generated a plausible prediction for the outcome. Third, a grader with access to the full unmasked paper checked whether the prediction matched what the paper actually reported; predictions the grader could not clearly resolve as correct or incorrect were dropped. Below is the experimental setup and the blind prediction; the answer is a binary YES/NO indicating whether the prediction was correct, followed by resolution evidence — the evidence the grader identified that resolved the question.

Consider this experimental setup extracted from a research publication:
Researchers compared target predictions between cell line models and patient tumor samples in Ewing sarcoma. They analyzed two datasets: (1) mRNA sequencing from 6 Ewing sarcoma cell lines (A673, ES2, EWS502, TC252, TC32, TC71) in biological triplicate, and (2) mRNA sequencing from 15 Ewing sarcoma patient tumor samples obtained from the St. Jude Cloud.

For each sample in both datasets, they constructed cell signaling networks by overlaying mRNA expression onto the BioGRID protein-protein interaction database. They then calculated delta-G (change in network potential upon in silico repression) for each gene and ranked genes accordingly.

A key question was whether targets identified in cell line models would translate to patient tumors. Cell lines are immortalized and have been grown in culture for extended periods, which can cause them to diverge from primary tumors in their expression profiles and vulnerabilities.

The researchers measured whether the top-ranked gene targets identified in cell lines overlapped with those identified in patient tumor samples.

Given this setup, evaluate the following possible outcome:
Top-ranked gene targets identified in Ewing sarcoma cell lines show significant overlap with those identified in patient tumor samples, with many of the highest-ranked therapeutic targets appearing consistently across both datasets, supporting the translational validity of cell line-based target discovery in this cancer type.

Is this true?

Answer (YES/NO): NO